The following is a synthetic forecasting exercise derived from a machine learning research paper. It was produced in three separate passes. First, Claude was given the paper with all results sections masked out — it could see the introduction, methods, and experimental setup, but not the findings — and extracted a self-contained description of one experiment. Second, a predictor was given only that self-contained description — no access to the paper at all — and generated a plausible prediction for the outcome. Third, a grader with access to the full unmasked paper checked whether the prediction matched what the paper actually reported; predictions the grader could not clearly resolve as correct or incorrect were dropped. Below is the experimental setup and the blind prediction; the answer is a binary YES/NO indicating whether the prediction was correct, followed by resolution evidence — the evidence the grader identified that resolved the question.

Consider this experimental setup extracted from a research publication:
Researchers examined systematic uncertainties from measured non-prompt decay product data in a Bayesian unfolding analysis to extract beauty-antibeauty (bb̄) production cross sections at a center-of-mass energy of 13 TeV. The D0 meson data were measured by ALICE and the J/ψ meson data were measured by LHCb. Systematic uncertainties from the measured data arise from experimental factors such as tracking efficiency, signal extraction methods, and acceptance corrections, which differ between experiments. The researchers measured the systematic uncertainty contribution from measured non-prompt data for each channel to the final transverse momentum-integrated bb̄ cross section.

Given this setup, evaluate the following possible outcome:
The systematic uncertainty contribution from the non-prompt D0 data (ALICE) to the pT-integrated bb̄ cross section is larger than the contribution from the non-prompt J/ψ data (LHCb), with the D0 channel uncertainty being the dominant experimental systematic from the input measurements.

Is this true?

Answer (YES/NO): YES